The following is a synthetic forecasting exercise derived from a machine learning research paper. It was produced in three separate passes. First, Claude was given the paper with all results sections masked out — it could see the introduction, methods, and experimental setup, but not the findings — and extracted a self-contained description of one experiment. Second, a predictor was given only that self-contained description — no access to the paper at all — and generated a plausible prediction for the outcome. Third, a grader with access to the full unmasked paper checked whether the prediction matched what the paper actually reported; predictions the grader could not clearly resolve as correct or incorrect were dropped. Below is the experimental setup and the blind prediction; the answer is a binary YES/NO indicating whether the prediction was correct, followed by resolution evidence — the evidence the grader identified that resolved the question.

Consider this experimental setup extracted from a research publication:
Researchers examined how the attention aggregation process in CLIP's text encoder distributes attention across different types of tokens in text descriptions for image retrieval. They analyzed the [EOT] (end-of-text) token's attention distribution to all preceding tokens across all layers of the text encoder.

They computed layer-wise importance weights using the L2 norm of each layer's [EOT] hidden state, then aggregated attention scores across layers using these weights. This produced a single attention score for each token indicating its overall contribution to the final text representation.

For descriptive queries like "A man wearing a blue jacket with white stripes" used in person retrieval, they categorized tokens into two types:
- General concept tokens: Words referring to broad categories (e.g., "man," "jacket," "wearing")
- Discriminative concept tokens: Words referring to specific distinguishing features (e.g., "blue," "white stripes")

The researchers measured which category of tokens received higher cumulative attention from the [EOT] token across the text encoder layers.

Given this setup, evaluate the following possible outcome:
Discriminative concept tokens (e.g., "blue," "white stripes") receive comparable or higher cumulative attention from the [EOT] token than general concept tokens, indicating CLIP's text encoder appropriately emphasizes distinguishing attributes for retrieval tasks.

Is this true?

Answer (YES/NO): NO